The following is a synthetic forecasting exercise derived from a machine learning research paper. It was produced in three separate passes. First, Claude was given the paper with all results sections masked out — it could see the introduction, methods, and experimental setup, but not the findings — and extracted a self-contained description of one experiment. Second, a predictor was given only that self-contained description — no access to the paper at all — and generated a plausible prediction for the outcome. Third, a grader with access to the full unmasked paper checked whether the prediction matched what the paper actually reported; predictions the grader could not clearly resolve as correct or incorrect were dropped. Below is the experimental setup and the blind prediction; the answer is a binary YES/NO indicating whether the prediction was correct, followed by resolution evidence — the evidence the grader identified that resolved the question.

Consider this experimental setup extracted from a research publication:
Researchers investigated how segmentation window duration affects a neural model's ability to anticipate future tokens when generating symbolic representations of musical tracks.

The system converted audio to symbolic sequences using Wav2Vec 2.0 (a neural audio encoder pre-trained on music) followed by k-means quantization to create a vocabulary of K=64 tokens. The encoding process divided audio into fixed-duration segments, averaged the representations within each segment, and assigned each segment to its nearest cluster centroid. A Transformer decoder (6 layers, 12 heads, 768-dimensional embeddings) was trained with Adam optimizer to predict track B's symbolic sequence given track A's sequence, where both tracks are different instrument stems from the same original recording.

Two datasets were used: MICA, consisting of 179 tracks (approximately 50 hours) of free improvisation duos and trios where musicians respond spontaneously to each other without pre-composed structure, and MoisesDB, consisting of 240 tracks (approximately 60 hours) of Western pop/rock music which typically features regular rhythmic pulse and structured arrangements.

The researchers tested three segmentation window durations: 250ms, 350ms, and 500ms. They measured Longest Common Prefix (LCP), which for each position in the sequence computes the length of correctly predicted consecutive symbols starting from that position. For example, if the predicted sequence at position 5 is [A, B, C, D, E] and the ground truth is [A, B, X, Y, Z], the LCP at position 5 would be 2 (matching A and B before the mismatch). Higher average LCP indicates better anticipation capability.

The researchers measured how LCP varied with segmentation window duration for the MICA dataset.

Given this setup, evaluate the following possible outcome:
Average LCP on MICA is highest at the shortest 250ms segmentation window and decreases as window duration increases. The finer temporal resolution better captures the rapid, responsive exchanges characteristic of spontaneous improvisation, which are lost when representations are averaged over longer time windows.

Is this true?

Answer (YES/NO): YES